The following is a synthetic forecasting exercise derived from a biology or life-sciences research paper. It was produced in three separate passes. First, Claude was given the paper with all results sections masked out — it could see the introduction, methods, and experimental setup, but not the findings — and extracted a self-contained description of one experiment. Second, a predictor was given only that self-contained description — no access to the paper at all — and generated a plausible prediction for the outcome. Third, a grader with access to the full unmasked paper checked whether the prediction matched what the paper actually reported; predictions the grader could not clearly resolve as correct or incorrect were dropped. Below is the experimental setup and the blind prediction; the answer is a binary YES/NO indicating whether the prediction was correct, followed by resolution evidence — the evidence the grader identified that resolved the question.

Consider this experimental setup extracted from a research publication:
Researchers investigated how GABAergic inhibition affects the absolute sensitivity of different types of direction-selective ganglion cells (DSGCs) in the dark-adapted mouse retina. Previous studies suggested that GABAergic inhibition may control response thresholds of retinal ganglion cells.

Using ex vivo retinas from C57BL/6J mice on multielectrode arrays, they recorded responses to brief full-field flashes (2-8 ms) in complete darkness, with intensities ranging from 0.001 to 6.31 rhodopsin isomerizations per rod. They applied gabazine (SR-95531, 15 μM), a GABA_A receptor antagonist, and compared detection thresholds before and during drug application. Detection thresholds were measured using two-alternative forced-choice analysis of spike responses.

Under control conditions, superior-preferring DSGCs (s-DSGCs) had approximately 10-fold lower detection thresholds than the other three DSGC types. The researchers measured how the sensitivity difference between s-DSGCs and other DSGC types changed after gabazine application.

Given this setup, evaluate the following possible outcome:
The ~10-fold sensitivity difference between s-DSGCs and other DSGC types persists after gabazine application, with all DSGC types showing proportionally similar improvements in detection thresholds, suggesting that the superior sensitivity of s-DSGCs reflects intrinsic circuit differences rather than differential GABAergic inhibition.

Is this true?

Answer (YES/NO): NO